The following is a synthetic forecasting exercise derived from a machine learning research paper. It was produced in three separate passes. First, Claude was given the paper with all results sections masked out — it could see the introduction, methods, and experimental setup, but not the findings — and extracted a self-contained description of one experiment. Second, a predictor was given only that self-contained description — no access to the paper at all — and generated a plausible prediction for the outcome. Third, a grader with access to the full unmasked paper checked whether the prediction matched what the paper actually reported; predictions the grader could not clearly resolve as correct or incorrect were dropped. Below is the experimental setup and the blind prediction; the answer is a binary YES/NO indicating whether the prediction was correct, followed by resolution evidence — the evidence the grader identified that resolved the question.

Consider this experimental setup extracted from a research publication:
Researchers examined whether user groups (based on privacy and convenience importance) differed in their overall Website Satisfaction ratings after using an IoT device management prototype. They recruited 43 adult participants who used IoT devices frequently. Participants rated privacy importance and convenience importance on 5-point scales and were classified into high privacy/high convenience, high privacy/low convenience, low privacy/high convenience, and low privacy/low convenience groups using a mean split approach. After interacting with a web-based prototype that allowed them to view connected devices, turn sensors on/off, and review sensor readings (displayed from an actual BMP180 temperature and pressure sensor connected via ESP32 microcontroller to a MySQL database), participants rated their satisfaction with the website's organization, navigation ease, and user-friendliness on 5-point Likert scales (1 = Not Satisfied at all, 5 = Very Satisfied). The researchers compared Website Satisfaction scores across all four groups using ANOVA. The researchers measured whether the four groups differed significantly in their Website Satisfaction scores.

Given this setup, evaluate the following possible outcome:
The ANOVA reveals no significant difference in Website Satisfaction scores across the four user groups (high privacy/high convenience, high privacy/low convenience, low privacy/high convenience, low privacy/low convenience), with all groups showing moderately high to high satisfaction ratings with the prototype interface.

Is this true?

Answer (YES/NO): YES